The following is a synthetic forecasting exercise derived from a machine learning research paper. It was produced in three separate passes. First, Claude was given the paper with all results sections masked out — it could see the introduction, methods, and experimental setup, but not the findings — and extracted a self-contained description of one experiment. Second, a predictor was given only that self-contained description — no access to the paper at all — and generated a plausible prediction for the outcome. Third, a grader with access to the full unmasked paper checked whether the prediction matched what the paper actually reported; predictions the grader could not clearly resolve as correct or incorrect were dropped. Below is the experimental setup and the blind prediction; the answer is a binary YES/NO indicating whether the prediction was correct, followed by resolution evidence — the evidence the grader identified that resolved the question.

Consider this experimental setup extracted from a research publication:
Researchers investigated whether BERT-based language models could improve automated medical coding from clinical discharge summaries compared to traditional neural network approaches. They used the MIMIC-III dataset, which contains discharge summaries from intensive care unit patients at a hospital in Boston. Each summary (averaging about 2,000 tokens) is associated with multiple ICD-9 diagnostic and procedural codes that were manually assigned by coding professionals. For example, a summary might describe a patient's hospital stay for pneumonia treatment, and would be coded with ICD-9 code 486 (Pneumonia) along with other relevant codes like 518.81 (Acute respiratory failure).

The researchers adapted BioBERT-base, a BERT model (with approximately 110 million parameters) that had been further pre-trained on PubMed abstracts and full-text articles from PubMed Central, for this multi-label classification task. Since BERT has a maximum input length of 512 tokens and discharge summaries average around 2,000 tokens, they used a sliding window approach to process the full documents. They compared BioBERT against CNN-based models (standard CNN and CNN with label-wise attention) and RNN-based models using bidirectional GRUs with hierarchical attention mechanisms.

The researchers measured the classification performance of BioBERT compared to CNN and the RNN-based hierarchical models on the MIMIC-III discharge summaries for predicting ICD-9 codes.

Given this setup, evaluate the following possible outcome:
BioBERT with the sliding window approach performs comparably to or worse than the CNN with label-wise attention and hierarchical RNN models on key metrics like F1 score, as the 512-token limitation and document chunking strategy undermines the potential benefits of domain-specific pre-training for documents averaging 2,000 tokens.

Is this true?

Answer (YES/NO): YES